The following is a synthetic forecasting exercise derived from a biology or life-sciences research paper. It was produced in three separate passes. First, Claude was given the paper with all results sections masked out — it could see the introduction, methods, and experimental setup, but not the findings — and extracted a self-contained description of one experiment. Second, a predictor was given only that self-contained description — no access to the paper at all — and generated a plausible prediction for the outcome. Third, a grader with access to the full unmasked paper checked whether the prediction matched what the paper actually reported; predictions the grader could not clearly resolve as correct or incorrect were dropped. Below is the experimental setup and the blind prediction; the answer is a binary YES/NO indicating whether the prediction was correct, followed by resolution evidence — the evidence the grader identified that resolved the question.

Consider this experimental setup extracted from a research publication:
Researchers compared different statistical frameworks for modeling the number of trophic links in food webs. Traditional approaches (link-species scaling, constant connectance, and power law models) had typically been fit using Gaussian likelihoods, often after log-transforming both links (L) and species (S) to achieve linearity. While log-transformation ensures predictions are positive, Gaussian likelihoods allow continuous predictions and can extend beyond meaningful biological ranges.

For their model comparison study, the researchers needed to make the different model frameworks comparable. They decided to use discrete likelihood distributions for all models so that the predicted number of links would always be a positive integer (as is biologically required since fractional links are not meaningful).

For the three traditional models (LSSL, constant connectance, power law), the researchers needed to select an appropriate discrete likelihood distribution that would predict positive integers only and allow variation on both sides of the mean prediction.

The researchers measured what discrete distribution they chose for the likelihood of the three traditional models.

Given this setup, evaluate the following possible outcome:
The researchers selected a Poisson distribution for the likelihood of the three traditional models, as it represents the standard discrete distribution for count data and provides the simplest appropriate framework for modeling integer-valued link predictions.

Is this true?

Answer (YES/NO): NO